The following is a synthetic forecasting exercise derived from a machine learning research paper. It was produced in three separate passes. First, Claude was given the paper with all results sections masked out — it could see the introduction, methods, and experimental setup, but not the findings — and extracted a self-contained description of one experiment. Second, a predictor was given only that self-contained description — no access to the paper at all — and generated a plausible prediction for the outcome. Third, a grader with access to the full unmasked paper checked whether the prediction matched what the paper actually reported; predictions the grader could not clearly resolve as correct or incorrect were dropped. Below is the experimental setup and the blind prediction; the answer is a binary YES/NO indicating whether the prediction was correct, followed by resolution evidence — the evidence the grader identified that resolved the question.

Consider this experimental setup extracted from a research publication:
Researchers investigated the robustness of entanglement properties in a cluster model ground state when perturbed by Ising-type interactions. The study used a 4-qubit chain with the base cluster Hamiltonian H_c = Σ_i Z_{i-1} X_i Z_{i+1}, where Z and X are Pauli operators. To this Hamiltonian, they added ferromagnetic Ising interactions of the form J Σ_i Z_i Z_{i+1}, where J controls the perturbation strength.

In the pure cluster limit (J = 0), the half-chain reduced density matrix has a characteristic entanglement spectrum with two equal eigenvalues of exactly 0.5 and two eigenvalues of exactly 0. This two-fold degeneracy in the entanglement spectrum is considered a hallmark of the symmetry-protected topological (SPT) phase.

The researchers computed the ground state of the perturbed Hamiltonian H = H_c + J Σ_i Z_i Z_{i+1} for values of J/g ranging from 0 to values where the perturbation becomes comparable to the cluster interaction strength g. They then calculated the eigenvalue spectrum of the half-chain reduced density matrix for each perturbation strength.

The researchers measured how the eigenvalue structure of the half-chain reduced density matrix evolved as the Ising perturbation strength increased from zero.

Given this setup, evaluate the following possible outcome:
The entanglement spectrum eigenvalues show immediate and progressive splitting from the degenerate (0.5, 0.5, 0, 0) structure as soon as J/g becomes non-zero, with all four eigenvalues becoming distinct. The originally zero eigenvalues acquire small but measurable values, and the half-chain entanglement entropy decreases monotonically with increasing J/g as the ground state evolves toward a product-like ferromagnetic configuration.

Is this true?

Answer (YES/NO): NO